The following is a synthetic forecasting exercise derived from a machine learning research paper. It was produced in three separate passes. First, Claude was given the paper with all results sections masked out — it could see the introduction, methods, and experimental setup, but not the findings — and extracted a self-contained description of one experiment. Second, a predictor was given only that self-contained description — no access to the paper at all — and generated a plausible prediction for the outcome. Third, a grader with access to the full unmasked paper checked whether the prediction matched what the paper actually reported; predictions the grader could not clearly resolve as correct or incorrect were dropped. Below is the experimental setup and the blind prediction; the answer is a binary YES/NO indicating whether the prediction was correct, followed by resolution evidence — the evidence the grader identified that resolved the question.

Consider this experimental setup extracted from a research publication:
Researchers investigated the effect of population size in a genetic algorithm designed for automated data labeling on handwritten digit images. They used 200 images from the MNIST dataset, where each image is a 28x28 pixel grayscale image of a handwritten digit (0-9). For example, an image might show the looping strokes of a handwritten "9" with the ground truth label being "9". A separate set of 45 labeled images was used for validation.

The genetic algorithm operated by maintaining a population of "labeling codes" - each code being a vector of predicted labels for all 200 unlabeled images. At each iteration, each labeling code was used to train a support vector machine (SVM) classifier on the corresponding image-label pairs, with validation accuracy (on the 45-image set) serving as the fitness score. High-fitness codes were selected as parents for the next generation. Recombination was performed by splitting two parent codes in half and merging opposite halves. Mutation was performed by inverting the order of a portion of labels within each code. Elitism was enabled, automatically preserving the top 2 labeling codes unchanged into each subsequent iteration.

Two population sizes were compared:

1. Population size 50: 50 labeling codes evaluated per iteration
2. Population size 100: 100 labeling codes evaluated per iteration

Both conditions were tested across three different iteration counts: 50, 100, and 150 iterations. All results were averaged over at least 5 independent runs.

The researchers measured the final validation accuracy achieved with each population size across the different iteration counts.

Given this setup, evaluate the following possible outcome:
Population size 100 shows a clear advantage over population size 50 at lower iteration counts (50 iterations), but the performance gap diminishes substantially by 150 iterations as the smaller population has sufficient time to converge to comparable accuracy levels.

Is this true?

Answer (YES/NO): NO